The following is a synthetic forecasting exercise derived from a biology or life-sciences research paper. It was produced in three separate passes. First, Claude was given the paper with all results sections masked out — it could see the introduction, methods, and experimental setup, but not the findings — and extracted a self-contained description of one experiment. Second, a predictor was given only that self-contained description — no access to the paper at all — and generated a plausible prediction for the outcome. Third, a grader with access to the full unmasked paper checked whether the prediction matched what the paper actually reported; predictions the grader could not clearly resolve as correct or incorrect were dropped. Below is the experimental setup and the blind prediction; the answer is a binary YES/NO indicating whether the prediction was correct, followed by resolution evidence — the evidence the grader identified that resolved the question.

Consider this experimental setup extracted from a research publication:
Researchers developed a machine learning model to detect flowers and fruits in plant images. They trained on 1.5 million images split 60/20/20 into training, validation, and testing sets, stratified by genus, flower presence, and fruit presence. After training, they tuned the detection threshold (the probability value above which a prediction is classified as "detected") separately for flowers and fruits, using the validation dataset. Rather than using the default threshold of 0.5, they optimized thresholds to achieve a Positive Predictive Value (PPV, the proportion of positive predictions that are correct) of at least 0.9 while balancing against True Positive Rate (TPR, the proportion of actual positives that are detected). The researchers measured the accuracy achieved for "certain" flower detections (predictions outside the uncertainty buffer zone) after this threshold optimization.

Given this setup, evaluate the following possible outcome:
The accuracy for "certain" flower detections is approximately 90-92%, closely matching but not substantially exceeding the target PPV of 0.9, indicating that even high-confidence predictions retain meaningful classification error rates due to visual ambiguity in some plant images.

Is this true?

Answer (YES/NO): NO